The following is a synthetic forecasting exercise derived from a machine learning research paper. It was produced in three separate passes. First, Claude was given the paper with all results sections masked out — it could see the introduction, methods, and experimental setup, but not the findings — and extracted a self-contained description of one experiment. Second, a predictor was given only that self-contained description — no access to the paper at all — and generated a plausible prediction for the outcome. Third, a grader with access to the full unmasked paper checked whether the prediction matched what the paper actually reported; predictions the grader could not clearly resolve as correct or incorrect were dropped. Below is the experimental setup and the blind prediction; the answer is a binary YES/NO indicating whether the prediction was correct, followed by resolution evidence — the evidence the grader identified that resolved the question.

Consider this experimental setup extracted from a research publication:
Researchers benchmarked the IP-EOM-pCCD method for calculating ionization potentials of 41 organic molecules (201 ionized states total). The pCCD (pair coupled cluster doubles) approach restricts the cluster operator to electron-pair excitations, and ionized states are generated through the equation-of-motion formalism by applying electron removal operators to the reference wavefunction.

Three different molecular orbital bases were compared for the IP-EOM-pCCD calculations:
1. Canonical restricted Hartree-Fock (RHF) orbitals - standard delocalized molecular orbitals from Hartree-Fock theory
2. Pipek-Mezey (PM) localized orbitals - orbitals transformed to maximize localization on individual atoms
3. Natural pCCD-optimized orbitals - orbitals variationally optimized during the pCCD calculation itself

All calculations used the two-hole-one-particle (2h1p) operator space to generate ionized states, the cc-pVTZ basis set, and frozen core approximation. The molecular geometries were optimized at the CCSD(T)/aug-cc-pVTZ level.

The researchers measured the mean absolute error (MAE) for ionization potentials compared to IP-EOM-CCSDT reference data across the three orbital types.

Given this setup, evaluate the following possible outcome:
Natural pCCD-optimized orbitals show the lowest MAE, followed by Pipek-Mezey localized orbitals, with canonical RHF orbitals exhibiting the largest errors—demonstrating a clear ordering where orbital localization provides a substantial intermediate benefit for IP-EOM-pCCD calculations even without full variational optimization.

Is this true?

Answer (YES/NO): NO